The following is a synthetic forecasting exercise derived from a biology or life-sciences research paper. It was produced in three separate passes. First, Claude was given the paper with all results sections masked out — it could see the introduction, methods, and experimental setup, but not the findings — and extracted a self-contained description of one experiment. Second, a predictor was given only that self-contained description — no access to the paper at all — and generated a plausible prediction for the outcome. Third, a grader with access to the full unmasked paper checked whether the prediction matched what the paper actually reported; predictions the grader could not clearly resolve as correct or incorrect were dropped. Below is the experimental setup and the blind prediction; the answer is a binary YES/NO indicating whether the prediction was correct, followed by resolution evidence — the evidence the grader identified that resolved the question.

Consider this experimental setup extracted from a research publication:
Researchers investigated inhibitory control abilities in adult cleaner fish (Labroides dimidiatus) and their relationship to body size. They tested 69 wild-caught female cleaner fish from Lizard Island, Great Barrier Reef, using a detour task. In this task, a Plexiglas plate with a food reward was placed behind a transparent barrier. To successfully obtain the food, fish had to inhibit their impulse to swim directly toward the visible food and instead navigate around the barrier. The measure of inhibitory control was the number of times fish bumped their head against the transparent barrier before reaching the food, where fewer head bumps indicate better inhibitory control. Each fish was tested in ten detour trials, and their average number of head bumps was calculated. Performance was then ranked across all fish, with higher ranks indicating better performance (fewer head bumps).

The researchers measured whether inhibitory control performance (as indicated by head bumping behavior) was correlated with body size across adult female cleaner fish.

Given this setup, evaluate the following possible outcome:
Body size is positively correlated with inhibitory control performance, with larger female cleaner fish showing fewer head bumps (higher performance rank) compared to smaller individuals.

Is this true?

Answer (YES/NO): NO